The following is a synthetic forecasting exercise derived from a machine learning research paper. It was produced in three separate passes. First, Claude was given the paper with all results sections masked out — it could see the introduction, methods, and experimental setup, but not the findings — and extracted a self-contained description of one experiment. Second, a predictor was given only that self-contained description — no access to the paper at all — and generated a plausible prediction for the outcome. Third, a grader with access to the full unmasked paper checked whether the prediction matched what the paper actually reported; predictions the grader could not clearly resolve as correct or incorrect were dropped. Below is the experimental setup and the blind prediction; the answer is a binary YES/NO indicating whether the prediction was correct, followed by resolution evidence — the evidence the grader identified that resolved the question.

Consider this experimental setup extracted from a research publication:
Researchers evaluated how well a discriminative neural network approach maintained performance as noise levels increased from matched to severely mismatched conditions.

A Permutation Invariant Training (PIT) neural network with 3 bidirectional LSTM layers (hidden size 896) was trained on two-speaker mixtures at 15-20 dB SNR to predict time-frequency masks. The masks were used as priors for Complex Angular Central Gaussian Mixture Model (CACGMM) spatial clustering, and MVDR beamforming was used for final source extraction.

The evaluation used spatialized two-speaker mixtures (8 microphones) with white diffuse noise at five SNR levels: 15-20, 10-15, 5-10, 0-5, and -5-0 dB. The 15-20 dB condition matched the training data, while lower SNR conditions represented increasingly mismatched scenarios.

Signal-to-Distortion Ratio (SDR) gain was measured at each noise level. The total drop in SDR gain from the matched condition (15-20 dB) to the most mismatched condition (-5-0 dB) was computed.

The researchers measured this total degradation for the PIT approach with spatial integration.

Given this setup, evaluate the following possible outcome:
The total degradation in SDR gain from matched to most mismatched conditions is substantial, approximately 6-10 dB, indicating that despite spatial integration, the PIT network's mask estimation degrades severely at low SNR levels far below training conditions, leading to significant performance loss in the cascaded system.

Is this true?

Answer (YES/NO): NO